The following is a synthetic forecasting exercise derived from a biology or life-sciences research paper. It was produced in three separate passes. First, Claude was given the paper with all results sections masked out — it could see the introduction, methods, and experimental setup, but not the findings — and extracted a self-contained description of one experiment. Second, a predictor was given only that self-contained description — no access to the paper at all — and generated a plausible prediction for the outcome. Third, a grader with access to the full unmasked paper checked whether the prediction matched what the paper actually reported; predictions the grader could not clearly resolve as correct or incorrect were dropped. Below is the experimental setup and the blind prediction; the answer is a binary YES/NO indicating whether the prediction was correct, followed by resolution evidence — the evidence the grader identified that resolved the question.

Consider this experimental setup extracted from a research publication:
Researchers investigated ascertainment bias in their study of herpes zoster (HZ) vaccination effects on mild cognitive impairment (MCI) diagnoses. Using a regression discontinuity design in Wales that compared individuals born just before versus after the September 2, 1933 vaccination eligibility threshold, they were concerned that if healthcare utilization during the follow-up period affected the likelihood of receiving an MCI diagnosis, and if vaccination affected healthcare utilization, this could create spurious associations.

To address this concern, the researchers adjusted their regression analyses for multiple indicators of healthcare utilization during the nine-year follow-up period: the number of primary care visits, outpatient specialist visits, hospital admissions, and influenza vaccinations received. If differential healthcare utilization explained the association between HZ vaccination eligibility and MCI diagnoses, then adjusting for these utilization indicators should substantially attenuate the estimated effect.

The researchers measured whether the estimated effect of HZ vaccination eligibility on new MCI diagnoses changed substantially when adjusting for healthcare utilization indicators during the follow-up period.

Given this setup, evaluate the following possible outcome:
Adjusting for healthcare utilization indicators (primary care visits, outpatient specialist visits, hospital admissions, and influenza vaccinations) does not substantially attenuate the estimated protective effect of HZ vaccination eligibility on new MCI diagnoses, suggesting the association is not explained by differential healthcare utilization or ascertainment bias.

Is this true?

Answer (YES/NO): YES